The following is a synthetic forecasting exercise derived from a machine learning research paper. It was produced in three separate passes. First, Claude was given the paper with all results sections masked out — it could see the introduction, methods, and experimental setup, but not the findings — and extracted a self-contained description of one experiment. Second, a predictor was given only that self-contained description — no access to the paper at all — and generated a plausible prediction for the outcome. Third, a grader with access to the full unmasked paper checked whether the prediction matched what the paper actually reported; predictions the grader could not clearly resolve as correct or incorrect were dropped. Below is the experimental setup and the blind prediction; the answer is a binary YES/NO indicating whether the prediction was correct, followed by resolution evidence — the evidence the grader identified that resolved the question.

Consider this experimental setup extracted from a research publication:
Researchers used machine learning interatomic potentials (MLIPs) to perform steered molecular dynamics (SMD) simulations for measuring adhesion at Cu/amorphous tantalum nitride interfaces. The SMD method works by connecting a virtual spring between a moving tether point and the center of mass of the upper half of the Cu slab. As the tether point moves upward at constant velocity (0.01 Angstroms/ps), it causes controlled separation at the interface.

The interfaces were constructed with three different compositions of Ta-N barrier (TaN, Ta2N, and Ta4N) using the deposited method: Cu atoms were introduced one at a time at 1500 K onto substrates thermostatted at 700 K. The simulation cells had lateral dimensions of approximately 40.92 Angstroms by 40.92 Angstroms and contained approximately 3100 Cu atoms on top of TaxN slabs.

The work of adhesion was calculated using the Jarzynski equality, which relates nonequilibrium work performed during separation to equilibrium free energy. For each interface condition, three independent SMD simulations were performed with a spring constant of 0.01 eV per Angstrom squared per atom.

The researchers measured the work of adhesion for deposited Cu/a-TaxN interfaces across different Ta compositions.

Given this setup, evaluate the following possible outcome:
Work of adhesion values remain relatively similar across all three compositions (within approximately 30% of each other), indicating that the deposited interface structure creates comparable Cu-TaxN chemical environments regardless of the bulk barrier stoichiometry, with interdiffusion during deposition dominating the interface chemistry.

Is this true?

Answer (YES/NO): NO